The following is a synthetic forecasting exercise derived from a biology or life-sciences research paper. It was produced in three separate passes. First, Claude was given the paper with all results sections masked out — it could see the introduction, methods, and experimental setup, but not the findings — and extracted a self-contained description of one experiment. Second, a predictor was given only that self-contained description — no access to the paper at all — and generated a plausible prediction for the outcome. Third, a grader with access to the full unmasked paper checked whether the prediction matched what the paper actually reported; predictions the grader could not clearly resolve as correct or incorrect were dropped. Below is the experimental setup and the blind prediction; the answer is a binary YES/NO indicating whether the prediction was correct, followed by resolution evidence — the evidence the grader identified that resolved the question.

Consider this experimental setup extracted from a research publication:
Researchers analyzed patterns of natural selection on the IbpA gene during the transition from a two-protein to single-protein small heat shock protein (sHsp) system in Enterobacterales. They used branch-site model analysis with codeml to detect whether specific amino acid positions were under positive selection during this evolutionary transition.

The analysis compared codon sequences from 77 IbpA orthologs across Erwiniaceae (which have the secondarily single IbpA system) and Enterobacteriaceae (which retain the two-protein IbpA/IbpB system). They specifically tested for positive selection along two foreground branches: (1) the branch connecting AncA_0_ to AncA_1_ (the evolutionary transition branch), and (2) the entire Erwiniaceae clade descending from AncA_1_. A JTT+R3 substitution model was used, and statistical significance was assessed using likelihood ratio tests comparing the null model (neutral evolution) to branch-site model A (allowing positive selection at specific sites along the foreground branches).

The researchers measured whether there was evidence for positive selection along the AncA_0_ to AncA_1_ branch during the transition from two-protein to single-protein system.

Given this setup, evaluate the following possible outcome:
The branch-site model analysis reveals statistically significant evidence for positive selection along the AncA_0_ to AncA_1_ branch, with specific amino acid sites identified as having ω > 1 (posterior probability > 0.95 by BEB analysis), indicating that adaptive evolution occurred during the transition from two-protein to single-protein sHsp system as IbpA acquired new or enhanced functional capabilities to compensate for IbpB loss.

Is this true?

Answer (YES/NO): NO